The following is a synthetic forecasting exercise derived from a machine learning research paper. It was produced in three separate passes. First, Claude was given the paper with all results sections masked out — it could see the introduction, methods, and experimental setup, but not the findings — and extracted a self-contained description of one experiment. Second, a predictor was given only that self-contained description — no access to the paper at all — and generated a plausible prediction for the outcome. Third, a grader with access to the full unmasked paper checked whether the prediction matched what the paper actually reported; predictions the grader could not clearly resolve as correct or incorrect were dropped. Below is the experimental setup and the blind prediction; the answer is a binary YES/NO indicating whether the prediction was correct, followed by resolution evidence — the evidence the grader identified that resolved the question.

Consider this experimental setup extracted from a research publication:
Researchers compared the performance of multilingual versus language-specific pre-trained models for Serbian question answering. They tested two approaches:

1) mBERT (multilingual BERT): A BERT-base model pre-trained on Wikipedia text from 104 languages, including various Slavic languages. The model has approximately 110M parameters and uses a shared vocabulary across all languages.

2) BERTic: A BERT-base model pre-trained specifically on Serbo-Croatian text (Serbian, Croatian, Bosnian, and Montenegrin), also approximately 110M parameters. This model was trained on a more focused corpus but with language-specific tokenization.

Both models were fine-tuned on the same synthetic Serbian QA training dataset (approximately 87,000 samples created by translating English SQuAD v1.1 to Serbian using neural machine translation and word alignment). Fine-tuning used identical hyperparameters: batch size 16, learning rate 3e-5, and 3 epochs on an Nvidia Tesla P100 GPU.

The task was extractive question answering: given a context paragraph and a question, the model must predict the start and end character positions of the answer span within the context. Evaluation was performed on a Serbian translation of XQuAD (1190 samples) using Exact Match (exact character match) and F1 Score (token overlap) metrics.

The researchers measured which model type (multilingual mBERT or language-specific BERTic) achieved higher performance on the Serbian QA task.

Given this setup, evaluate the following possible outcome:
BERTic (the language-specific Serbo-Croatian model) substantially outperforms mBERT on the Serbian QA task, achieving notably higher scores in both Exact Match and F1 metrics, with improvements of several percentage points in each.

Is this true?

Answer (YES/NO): YES